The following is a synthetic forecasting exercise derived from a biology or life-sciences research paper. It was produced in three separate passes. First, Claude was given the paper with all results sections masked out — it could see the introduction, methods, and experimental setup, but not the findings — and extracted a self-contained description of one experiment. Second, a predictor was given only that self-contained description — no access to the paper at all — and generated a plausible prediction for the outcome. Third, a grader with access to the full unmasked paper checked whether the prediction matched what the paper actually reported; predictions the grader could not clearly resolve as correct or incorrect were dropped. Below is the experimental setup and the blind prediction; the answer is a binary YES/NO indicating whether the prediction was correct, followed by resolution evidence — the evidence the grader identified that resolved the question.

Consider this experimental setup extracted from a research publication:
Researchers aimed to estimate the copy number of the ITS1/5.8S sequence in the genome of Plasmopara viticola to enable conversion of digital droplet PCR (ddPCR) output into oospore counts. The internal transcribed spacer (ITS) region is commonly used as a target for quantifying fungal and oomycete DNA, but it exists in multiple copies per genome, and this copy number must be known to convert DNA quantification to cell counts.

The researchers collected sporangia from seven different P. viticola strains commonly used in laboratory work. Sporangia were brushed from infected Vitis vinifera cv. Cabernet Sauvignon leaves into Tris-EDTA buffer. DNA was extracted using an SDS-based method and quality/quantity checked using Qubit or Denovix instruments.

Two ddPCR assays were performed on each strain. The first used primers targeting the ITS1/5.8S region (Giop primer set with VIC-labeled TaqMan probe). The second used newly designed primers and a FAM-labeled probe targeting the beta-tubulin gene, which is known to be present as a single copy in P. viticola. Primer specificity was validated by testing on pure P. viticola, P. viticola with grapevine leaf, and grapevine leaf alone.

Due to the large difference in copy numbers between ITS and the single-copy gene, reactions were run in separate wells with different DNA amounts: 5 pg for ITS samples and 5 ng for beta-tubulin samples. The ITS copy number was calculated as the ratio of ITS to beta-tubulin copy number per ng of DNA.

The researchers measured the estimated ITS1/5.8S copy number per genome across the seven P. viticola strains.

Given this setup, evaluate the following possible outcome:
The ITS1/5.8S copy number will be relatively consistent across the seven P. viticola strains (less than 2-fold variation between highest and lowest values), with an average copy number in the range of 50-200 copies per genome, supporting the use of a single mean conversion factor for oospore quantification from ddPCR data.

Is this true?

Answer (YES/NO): NO